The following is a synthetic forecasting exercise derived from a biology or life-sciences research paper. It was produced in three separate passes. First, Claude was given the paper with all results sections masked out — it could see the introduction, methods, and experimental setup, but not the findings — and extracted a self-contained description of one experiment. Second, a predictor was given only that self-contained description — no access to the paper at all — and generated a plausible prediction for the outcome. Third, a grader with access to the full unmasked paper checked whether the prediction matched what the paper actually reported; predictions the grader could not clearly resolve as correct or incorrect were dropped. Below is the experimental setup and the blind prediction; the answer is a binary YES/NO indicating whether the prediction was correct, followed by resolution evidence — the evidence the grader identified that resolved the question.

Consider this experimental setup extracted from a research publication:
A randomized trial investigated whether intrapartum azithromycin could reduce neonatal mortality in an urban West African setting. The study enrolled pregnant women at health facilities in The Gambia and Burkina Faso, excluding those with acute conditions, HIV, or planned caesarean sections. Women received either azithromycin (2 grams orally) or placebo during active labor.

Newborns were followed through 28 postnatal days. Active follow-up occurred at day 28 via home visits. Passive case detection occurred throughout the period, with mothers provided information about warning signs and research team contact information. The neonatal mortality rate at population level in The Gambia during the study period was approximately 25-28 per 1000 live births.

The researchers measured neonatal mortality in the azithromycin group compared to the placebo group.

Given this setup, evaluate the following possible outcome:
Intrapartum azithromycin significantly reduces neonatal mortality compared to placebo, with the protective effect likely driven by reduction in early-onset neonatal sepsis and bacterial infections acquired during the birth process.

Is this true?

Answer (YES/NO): NO